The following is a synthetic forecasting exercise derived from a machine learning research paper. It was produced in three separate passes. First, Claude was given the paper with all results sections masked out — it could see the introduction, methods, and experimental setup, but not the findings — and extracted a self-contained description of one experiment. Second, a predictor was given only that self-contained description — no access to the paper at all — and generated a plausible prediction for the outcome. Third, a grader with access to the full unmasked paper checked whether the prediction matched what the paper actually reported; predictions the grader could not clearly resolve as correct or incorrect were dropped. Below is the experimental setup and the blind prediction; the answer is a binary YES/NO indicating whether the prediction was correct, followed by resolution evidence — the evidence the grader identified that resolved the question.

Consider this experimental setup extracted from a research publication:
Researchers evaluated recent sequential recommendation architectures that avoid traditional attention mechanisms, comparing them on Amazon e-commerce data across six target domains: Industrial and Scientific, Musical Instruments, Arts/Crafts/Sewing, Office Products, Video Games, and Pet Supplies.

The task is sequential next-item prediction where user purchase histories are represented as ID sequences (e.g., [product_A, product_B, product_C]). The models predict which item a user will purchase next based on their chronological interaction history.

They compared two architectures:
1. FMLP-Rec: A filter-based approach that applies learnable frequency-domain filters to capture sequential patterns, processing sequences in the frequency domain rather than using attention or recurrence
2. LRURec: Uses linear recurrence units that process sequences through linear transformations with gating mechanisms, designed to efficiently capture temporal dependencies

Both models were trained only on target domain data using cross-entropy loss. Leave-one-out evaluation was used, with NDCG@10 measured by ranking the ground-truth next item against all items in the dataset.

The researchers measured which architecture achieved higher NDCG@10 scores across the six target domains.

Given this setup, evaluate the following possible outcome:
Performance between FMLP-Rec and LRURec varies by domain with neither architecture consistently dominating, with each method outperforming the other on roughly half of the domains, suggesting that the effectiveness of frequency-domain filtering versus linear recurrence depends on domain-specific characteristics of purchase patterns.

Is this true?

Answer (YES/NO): NO